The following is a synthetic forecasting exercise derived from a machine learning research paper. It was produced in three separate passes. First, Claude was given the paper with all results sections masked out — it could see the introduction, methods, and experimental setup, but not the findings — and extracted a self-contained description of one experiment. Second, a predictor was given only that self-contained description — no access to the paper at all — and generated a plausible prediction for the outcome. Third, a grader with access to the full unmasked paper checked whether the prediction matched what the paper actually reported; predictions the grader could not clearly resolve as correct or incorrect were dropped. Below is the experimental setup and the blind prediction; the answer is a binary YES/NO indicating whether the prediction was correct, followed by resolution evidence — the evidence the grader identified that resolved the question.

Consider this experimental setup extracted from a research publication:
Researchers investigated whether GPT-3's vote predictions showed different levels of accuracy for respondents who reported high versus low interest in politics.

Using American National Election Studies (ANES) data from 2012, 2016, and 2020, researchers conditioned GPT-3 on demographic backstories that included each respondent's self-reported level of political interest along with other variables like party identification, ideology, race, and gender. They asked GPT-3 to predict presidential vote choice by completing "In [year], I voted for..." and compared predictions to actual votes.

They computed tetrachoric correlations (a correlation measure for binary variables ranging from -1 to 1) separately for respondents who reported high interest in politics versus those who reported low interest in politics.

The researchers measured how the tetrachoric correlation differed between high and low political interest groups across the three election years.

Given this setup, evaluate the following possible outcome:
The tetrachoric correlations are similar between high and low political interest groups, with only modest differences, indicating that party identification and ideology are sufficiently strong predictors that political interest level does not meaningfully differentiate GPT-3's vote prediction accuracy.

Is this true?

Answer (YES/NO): NO